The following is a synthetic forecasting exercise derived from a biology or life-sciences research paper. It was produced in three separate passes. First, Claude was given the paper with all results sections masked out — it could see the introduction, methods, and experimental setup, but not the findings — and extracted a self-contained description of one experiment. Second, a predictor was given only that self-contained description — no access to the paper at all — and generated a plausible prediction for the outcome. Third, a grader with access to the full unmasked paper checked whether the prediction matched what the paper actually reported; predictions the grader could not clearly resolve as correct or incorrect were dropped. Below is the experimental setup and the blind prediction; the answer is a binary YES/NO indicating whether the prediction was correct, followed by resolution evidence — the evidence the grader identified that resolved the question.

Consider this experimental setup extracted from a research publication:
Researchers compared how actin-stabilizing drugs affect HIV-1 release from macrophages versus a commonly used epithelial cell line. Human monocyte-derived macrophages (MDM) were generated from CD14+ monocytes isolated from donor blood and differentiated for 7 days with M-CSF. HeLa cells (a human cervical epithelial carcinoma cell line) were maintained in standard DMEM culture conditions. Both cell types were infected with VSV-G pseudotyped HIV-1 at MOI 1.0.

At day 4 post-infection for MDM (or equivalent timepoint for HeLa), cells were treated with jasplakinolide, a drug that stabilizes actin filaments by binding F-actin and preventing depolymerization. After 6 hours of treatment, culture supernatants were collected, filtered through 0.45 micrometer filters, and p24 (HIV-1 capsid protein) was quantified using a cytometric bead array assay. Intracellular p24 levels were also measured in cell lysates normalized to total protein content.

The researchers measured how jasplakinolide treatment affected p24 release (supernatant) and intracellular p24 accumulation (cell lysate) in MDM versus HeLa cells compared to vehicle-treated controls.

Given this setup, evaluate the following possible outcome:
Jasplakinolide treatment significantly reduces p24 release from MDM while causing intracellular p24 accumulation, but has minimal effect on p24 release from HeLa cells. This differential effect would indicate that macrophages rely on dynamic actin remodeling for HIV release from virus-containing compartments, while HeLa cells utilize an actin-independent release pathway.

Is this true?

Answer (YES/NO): YES